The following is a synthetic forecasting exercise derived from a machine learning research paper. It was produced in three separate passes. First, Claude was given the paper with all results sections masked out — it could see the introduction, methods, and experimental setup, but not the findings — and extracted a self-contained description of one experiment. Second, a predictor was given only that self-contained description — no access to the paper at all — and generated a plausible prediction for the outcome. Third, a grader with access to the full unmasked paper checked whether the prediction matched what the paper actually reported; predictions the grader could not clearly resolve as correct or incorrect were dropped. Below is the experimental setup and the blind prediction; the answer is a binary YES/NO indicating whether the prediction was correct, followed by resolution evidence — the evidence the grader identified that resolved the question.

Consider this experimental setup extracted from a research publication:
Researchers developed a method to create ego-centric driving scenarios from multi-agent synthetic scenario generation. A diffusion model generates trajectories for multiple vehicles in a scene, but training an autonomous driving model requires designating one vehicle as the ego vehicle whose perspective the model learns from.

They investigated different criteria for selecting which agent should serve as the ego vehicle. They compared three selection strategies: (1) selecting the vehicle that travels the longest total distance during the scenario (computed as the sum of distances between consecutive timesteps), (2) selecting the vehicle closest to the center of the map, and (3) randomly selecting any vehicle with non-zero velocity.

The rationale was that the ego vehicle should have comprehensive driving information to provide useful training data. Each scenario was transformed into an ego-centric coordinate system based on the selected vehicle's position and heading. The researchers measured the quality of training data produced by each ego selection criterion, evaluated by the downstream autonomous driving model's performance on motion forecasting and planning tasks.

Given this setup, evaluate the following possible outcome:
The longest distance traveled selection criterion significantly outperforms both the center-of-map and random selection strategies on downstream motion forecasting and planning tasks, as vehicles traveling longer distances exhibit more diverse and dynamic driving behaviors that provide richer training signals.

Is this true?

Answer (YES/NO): NO